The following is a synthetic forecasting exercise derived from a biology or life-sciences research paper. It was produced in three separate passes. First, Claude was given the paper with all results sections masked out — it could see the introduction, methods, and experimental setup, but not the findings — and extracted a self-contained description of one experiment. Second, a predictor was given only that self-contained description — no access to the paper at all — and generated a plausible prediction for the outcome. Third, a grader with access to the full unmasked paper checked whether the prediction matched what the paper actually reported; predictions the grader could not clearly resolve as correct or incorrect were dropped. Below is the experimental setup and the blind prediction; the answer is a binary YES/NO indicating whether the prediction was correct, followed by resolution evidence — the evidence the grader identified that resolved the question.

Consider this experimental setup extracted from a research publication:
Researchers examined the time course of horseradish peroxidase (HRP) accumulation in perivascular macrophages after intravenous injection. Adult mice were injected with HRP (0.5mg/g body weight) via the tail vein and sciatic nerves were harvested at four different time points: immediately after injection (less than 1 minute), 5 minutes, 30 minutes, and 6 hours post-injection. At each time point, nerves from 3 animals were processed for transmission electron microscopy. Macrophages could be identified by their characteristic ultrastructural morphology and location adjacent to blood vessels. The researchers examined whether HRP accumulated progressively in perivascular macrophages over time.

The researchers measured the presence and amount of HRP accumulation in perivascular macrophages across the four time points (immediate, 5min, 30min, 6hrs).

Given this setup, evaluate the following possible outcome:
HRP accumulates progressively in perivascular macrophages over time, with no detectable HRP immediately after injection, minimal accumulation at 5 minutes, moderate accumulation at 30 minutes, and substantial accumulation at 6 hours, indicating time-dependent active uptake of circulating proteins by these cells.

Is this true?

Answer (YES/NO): NO